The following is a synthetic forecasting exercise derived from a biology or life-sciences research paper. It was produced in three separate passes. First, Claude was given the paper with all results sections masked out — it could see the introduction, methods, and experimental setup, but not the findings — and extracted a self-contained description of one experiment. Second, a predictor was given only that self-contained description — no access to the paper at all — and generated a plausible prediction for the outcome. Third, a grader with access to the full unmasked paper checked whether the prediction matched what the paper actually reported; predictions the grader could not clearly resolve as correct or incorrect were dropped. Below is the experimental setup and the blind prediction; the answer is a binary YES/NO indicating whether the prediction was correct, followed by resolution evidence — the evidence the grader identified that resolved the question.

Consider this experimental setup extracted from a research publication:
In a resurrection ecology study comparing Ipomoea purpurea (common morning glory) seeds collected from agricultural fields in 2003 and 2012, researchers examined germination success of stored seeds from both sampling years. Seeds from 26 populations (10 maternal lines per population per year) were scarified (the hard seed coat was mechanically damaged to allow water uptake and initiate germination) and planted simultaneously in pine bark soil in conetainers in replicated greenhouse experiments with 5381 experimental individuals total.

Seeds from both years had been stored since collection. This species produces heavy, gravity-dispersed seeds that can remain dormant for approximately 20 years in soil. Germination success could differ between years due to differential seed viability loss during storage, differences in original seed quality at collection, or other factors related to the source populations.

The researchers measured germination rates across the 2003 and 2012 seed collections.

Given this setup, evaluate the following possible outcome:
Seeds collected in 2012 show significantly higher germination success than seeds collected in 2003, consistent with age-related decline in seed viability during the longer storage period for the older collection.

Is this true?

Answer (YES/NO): NO